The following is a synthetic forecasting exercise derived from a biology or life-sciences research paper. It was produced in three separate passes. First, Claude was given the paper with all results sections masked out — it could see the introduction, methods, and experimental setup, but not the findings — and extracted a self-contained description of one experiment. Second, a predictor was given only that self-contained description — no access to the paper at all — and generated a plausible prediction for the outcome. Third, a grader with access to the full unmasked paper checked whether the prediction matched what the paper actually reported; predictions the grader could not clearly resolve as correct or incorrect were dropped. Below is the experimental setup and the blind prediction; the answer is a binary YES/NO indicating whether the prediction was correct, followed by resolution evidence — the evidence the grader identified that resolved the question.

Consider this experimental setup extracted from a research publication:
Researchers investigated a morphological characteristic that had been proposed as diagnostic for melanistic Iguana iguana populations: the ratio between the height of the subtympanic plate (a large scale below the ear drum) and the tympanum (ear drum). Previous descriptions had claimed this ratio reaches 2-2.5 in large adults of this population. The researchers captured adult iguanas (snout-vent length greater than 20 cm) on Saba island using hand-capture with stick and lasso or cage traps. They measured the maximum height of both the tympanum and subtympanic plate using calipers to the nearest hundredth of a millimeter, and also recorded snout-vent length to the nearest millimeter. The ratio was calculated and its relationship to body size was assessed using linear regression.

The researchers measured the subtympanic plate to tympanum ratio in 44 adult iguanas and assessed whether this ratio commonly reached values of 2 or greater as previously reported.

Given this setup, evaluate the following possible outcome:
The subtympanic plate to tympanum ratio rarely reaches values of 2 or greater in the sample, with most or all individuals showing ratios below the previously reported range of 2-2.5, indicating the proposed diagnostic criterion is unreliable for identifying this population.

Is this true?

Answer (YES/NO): YES